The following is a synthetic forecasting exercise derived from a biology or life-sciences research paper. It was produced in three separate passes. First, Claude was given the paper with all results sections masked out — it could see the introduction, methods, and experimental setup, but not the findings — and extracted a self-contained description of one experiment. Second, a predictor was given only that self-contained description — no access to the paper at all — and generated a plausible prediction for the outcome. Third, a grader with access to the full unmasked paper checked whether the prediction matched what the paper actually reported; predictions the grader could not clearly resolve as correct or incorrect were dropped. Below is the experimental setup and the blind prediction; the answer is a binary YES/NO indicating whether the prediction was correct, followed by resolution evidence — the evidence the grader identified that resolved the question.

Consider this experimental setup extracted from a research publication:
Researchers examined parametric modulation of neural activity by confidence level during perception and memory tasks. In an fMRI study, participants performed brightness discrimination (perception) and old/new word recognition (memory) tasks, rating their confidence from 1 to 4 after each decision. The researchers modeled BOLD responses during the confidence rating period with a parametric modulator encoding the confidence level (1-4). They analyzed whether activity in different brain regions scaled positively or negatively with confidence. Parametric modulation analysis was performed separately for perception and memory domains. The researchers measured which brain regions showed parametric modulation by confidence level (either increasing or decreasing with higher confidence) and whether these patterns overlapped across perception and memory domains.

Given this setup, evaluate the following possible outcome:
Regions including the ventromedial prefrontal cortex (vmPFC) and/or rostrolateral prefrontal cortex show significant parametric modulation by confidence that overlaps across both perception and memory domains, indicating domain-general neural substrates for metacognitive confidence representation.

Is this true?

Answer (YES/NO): NO